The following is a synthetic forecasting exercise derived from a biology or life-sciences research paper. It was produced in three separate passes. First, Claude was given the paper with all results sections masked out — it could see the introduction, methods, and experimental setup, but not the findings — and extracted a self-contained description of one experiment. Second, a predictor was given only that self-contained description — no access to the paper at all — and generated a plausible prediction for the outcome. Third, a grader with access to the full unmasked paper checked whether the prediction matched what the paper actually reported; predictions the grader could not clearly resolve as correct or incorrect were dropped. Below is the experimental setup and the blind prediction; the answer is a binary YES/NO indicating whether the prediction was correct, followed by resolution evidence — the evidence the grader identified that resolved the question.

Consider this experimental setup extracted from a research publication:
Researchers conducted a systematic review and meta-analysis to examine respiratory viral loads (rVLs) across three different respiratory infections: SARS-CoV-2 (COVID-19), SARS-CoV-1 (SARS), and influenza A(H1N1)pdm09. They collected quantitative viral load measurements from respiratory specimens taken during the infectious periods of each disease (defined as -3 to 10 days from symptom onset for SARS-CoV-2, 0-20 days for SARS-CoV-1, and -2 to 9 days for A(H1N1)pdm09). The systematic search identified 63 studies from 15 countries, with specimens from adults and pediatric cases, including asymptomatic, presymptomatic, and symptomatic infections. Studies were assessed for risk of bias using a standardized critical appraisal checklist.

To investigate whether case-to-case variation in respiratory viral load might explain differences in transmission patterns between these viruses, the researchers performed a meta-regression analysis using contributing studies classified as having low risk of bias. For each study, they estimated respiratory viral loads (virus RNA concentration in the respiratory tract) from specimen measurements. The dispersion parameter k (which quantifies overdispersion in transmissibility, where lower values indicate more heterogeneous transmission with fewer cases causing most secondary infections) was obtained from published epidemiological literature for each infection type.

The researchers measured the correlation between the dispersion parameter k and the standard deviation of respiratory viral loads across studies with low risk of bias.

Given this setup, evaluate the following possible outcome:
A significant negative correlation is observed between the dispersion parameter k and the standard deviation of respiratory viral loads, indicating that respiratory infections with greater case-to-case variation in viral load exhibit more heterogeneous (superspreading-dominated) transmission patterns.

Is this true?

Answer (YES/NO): YES